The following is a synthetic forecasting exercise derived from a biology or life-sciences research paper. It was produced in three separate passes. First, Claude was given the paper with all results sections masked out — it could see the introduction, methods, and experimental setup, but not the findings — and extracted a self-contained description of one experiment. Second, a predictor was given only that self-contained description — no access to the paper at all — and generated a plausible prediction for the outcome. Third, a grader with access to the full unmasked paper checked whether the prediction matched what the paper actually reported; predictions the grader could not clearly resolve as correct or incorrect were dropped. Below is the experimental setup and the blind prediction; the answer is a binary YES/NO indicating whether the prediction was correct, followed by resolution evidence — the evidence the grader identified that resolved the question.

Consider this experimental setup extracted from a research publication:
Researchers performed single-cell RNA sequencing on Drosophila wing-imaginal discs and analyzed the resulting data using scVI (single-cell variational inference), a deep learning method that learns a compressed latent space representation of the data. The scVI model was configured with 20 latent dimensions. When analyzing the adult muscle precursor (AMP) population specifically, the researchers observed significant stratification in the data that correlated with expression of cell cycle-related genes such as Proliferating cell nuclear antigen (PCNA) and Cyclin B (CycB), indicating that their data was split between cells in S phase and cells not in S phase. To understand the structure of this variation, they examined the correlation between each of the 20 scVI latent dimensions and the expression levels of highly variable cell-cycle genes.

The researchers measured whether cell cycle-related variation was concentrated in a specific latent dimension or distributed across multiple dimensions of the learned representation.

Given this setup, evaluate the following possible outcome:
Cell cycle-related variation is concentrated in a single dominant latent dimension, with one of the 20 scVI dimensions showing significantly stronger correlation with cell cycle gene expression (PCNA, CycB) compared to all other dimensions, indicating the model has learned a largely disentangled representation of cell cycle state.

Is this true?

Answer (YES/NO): YES